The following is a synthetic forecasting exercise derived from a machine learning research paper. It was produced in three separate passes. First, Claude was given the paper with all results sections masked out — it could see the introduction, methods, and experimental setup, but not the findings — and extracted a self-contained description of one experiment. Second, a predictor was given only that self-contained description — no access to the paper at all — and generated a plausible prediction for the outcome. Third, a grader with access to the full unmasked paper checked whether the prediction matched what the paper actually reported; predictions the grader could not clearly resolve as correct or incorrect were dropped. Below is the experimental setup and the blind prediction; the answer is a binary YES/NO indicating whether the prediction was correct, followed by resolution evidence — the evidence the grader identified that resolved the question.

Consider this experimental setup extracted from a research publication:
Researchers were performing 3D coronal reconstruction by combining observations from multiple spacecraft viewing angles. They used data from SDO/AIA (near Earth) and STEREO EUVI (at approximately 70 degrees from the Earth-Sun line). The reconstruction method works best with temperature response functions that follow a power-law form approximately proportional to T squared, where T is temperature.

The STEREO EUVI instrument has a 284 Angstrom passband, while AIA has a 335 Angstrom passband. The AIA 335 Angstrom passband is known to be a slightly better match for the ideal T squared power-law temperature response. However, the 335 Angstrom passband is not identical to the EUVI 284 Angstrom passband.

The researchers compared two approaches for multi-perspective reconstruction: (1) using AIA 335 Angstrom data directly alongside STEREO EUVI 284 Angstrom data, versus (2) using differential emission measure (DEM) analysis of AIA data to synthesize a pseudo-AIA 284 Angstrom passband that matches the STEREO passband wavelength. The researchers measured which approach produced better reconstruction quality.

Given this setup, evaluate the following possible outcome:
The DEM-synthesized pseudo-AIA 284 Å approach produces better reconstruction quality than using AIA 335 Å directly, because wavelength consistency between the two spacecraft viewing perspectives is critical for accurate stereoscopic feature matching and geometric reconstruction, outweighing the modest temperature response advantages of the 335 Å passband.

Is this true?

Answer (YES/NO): YES